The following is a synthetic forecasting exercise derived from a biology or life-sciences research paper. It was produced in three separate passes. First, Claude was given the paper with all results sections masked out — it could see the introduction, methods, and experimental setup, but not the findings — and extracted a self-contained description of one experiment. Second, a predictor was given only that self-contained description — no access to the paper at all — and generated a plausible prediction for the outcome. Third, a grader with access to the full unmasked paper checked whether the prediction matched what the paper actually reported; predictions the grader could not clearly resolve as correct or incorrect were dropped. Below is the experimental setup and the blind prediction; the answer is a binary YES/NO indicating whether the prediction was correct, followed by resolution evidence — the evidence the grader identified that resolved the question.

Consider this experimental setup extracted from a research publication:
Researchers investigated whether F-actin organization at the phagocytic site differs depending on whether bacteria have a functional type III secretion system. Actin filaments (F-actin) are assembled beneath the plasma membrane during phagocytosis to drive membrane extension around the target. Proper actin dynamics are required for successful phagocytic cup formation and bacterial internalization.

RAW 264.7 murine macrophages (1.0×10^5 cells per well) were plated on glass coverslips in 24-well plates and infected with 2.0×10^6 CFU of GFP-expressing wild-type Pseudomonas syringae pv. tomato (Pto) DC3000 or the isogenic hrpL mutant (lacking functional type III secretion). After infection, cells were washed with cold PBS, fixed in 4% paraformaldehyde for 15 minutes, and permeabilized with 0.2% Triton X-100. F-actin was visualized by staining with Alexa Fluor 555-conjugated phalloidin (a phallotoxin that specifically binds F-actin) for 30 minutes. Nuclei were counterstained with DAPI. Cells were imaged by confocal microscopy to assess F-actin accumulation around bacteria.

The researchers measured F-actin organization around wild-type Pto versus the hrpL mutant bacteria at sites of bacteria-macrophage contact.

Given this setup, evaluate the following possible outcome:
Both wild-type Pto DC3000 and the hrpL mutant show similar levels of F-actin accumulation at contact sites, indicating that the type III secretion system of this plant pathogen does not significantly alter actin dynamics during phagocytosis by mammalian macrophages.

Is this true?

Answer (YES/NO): NO